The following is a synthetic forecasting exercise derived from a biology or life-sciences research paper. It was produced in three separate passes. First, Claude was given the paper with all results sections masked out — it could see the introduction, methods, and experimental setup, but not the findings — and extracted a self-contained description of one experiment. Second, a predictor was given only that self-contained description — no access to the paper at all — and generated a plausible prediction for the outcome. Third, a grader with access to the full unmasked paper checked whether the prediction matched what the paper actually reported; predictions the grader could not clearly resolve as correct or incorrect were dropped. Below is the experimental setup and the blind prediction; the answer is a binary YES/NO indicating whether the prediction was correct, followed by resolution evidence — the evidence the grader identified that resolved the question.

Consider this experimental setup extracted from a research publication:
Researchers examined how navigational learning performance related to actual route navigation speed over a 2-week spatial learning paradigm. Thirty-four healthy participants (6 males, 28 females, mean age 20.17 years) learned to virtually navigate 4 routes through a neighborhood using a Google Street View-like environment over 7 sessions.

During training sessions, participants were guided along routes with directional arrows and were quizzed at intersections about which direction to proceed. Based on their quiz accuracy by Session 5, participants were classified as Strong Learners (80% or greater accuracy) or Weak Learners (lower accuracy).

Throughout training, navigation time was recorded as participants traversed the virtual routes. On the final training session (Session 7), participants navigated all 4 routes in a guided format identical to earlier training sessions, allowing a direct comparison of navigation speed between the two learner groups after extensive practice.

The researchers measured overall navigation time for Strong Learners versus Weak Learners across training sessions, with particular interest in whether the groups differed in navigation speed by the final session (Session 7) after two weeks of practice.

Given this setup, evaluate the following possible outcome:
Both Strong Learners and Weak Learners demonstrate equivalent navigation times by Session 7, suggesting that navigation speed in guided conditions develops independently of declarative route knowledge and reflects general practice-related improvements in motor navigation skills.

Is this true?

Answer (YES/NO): NO